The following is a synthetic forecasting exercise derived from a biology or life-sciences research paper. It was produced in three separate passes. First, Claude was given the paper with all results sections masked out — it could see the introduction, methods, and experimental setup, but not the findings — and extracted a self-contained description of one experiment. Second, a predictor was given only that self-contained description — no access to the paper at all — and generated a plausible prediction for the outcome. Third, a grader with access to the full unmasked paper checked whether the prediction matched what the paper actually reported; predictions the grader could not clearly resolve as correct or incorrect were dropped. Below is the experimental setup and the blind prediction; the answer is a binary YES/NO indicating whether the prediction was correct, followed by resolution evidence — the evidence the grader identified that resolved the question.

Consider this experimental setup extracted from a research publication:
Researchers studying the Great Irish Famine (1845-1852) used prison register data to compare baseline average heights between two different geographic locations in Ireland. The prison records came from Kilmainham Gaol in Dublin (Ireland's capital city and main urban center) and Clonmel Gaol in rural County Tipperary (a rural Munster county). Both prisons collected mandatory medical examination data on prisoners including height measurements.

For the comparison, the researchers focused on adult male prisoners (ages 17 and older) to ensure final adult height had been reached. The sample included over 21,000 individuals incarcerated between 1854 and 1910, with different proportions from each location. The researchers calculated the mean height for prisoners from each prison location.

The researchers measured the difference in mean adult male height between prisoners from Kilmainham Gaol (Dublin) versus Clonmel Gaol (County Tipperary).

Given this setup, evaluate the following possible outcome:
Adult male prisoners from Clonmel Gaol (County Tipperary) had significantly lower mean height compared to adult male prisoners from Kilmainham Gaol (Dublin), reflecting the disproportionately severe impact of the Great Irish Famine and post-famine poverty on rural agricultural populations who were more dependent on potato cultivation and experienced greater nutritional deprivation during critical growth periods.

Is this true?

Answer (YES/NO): NO